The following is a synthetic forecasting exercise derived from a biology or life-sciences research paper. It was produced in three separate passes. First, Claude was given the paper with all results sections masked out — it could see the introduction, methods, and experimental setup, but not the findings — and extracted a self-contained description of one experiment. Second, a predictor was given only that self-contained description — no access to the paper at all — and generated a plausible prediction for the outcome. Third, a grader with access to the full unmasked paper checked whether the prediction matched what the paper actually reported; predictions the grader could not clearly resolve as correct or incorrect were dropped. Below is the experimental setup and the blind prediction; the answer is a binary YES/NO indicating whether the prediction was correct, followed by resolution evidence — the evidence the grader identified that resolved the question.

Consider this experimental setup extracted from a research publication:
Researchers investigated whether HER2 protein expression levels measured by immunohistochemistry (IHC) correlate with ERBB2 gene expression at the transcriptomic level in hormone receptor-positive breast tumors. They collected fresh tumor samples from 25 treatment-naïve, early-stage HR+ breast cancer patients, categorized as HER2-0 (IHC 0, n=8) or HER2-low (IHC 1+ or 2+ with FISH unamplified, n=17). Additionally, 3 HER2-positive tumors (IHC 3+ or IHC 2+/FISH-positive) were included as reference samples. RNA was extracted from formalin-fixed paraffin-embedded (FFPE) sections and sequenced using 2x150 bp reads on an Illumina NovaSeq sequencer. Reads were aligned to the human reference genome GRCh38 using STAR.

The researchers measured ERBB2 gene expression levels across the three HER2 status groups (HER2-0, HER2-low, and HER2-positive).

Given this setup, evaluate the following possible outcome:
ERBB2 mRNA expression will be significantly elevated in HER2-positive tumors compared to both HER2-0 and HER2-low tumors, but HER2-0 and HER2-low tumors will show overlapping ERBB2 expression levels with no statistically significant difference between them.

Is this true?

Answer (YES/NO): NO